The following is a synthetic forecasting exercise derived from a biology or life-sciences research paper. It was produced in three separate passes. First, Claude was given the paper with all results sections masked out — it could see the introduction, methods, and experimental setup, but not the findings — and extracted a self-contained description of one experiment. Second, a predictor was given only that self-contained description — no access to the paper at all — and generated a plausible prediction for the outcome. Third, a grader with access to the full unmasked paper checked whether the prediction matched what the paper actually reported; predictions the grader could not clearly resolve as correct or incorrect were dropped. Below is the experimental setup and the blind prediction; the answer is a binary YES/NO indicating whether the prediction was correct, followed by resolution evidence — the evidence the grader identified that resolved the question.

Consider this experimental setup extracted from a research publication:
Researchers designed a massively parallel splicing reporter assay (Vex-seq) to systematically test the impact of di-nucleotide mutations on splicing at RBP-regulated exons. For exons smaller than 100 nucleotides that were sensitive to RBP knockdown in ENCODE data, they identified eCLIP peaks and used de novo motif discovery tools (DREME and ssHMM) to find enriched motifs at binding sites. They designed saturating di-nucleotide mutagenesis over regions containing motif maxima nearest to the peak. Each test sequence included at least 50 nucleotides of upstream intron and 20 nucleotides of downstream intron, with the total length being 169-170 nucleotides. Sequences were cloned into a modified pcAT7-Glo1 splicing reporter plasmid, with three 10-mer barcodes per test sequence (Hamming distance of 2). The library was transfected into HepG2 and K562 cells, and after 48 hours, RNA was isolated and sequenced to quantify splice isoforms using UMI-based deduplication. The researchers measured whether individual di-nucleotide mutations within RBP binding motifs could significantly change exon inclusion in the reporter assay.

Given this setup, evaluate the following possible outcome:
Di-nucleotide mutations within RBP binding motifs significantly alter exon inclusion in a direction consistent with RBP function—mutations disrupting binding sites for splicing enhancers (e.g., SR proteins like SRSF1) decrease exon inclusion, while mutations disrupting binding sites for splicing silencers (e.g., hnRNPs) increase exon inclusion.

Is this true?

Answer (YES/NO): YES